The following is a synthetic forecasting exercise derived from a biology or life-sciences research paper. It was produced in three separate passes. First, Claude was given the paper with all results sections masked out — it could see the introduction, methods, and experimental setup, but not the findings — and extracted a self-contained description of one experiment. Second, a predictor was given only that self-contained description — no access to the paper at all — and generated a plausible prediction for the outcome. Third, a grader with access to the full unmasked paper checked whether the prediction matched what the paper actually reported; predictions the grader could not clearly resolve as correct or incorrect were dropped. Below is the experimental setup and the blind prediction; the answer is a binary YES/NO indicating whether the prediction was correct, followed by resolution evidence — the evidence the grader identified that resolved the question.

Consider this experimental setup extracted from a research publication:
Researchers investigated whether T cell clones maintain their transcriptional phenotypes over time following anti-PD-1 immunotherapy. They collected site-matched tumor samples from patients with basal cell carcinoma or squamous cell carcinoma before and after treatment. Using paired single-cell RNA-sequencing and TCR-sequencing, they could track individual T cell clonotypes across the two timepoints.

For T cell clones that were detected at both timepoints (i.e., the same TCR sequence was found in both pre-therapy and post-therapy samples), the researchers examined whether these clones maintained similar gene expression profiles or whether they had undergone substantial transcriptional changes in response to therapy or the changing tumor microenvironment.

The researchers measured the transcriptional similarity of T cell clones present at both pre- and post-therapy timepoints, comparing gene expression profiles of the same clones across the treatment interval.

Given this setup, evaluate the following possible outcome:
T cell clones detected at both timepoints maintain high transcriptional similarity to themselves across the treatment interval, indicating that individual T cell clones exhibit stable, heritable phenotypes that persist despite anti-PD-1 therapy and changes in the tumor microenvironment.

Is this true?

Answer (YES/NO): YES